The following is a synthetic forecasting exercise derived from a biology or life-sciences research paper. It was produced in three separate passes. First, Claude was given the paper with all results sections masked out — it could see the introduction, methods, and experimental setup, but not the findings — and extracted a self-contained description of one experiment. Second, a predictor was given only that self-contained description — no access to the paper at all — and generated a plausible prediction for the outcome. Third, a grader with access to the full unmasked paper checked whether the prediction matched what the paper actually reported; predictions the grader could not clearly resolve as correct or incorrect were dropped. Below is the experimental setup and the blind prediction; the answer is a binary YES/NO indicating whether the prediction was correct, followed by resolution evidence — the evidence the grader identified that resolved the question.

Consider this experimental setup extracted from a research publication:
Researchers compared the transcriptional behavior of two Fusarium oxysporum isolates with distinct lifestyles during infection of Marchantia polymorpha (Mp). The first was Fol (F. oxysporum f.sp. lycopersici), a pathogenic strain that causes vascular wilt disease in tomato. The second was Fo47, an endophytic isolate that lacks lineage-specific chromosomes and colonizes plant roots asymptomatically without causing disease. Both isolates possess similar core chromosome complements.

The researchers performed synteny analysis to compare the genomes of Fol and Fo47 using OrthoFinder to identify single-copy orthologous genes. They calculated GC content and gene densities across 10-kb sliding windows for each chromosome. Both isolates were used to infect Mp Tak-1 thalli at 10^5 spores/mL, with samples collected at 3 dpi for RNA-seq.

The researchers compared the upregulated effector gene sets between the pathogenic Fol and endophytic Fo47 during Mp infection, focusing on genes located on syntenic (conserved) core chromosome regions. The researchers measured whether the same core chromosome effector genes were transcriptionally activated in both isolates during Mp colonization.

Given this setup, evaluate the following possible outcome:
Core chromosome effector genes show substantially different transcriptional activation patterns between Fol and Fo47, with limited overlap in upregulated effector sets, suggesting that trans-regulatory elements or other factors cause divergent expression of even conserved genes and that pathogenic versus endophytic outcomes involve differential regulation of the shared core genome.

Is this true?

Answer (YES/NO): NO